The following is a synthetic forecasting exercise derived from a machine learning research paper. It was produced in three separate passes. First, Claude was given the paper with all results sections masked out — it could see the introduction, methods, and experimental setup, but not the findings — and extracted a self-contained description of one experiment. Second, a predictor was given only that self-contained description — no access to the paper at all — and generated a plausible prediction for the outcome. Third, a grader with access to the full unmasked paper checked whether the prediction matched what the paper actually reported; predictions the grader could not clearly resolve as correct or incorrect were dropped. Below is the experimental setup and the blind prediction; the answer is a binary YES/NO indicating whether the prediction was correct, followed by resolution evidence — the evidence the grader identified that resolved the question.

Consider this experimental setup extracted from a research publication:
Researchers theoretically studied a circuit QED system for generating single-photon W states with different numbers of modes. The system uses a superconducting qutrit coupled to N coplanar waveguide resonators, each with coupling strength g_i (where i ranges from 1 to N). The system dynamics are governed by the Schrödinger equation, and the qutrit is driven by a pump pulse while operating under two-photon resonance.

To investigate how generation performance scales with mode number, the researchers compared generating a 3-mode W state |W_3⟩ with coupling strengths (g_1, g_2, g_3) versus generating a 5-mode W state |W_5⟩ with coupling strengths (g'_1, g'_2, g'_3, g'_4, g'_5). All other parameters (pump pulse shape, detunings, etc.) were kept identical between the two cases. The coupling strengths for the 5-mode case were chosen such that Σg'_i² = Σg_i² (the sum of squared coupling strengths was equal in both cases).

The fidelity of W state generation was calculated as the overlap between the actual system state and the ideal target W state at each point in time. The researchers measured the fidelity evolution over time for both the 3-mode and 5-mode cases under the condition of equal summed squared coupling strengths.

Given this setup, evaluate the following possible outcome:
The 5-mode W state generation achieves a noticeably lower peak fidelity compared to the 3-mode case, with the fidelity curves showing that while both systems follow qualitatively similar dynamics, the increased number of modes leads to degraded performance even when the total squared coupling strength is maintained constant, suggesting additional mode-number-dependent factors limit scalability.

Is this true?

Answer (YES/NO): NO